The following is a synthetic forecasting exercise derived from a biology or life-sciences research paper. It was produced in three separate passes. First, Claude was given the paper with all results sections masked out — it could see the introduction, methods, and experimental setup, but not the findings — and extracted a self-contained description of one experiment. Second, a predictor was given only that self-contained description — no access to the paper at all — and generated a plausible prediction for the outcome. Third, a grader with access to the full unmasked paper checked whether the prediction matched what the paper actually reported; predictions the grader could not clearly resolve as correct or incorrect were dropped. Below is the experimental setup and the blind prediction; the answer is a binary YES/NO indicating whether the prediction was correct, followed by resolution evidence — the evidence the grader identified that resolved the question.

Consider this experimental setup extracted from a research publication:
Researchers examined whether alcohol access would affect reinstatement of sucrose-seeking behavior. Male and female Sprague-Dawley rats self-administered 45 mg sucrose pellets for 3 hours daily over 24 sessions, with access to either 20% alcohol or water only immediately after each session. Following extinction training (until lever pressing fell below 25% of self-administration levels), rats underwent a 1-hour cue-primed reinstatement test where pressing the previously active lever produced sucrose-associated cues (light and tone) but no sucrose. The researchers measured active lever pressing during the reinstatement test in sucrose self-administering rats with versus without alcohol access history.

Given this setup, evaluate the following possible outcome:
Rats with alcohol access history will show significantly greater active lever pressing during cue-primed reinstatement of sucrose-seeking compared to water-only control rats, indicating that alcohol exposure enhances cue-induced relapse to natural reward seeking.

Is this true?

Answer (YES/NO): NO